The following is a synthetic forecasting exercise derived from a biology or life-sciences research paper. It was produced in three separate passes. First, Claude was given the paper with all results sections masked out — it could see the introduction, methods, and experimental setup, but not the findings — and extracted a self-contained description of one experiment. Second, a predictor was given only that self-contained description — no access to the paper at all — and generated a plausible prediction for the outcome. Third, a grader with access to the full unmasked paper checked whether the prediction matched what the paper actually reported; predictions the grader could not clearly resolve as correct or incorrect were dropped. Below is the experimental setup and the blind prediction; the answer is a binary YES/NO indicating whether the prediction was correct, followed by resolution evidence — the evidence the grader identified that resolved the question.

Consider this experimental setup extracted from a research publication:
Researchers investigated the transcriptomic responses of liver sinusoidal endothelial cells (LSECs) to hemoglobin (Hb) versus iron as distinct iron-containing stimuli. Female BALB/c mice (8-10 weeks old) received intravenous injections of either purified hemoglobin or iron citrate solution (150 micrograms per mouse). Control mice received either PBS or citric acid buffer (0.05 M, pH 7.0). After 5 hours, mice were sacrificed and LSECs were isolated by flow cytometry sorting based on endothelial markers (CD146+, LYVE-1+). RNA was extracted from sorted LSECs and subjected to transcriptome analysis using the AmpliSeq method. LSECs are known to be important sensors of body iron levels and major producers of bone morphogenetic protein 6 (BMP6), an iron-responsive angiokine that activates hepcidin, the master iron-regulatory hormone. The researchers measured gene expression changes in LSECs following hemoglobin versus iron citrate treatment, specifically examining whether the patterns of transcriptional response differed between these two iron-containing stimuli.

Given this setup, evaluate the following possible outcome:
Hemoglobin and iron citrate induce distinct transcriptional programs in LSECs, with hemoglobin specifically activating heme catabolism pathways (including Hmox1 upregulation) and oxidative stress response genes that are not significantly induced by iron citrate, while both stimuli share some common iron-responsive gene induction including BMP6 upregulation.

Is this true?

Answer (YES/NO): NO